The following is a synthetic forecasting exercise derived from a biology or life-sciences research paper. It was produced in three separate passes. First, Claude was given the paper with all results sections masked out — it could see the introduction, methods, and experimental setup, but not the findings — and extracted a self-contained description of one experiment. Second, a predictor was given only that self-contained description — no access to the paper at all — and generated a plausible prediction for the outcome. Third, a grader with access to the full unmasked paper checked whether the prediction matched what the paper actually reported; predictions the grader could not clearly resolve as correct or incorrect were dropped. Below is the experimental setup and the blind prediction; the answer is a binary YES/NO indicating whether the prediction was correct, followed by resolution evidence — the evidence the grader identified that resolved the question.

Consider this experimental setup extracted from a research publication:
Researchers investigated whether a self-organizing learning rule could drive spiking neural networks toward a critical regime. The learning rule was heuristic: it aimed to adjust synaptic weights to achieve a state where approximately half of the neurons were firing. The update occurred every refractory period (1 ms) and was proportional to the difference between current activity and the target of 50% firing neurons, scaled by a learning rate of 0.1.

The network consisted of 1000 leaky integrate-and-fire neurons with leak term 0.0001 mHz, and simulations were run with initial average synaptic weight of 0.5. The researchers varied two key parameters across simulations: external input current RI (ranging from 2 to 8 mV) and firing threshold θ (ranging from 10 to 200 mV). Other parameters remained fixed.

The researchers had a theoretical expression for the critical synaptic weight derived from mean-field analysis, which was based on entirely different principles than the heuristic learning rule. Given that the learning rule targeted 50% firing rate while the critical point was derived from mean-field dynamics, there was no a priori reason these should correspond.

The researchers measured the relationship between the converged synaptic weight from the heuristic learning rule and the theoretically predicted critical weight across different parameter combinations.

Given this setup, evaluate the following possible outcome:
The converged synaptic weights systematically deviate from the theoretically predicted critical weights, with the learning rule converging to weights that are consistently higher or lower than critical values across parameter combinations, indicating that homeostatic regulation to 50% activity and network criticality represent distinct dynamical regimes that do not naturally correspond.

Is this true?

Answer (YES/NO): NO